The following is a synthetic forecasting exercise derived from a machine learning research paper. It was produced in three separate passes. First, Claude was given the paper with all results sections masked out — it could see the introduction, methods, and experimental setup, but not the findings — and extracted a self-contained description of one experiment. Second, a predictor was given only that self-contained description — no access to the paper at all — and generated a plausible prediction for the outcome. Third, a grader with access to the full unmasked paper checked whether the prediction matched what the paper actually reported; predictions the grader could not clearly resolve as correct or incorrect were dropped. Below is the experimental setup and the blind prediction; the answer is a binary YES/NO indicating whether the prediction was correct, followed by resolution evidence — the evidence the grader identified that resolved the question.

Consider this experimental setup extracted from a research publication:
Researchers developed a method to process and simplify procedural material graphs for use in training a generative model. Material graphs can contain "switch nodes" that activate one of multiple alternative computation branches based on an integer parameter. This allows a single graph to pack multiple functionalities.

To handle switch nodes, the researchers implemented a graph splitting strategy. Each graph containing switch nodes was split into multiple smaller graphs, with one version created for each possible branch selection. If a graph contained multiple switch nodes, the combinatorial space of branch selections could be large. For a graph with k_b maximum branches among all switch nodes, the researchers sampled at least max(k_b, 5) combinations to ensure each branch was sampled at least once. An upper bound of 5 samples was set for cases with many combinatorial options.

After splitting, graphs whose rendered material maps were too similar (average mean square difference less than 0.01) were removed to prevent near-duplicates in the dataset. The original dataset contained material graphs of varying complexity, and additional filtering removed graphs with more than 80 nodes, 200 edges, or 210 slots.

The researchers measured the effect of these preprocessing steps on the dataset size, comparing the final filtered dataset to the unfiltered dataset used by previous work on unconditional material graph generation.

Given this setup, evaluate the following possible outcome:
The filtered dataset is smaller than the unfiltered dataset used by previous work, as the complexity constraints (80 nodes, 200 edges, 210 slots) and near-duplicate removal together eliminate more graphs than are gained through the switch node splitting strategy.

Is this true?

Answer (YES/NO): NO